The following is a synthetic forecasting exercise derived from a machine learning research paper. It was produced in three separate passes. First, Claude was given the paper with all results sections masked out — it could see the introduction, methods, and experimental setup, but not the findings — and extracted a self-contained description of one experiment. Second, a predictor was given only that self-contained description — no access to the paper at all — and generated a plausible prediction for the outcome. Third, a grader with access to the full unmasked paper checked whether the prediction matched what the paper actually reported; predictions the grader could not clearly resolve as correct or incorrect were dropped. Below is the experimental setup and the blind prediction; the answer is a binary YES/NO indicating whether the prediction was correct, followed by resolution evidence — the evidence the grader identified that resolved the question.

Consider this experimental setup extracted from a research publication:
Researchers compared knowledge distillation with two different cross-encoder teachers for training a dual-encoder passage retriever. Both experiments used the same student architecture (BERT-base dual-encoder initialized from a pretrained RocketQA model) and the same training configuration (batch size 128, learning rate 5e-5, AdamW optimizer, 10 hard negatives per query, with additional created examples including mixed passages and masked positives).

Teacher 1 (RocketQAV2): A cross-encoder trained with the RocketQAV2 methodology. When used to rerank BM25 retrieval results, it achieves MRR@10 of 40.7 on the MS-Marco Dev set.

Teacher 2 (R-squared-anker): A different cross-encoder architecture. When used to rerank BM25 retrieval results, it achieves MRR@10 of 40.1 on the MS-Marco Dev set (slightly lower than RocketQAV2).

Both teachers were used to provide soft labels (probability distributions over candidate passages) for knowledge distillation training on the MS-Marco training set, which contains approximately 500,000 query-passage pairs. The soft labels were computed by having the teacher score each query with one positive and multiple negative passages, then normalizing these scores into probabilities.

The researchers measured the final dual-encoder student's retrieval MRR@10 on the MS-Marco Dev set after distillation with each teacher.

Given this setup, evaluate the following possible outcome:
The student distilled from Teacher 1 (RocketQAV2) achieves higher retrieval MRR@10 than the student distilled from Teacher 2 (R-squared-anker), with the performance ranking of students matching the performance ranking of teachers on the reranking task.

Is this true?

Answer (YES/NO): NO